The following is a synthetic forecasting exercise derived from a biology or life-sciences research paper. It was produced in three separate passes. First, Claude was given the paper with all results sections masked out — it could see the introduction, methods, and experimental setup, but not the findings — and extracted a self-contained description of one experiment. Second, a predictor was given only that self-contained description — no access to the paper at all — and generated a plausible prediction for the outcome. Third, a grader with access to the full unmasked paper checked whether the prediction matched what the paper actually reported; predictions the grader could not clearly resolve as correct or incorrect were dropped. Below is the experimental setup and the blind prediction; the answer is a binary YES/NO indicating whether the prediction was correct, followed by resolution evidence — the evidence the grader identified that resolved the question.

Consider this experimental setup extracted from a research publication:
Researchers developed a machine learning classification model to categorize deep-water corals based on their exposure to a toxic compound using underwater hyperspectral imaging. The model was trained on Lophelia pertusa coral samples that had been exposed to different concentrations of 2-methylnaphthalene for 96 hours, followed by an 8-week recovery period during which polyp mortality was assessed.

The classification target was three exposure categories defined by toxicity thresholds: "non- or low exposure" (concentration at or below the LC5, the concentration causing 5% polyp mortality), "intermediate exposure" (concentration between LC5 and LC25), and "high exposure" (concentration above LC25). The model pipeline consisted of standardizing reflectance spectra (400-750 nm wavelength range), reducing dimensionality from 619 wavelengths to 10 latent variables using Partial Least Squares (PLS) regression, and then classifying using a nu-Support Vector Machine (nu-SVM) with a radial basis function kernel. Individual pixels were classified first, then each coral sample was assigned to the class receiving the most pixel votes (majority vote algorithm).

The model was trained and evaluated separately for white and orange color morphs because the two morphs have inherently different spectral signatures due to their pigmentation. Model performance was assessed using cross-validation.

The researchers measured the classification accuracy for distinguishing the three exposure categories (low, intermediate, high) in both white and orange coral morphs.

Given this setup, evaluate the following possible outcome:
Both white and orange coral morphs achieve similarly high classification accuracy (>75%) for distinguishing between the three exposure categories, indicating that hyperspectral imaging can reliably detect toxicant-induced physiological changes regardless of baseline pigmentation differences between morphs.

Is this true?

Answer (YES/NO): NO